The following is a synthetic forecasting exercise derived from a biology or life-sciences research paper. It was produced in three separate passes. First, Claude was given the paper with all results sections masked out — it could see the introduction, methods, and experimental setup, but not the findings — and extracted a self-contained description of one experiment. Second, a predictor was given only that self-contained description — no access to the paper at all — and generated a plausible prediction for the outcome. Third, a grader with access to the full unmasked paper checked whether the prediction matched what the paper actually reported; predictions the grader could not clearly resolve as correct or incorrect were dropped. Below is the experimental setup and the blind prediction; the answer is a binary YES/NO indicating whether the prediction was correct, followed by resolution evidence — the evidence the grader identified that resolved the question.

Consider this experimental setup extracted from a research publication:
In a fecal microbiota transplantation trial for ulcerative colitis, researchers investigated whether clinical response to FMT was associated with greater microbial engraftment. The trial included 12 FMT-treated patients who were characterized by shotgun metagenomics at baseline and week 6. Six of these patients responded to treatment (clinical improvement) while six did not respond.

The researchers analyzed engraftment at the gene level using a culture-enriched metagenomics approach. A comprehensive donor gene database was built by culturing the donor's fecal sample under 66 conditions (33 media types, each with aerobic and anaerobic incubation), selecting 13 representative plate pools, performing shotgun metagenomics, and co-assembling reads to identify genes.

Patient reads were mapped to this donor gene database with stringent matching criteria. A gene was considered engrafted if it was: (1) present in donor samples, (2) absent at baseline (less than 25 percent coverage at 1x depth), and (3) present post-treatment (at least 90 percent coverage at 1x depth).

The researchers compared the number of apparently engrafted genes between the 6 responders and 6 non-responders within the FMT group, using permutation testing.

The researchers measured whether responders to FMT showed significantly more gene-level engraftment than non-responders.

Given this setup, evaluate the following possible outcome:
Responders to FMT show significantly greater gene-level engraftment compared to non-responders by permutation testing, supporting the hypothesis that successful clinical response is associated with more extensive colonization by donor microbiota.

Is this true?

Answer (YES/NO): NO